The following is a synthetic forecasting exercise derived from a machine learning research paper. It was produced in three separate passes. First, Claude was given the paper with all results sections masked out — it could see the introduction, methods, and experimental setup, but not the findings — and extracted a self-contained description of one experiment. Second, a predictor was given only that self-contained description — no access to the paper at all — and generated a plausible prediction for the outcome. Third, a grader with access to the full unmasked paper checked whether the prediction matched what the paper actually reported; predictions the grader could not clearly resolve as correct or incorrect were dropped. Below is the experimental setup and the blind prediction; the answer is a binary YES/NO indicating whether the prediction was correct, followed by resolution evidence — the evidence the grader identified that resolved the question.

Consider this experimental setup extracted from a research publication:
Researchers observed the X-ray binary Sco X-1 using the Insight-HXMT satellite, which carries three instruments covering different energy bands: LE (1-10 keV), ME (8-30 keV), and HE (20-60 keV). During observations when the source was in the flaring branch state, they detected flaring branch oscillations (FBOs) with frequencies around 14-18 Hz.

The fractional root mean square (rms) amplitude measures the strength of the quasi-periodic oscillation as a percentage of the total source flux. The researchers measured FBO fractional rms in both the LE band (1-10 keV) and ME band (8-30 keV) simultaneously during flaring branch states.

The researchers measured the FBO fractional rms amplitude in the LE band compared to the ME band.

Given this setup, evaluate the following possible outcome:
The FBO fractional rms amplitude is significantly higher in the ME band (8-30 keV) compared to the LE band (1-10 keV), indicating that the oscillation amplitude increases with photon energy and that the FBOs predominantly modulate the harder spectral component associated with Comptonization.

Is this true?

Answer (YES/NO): YES